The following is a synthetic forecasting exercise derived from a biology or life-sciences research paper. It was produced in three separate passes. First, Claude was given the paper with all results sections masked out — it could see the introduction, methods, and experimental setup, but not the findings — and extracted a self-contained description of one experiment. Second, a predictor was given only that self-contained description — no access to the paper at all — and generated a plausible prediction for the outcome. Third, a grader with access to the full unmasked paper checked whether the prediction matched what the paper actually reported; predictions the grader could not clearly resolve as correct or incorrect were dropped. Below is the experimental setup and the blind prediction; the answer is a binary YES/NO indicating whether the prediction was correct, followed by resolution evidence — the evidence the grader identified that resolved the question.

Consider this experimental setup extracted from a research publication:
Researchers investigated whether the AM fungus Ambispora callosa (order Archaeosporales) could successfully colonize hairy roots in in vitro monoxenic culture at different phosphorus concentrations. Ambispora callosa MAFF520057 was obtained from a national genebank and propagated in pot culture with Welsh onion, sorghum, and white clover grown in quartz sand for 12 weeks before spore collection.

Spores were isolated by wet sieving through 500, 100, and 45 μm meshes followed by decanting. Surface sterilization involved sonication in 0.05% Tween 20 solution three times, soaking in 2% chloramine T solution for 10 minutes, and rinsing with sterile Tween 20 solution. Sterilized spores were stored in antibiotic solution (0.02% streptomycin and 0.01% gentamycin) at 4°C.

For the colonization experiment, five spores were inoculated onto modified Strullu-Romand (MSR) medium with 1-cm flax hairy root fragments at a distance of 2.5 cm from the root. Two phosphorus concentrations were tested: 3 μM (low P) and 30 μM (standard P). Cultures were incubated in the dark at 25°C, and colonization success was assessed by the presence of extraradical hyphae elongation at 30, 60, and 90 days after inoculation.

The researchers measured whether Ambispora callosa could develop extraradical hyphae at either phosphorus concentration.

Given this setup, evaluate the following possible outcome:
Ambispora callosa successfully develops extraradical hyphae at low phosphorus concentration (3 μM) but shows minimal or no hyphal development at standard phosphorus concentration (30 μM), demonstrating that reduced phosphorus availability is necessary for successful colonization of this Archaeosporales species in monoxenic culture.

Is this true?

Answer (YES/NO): YES